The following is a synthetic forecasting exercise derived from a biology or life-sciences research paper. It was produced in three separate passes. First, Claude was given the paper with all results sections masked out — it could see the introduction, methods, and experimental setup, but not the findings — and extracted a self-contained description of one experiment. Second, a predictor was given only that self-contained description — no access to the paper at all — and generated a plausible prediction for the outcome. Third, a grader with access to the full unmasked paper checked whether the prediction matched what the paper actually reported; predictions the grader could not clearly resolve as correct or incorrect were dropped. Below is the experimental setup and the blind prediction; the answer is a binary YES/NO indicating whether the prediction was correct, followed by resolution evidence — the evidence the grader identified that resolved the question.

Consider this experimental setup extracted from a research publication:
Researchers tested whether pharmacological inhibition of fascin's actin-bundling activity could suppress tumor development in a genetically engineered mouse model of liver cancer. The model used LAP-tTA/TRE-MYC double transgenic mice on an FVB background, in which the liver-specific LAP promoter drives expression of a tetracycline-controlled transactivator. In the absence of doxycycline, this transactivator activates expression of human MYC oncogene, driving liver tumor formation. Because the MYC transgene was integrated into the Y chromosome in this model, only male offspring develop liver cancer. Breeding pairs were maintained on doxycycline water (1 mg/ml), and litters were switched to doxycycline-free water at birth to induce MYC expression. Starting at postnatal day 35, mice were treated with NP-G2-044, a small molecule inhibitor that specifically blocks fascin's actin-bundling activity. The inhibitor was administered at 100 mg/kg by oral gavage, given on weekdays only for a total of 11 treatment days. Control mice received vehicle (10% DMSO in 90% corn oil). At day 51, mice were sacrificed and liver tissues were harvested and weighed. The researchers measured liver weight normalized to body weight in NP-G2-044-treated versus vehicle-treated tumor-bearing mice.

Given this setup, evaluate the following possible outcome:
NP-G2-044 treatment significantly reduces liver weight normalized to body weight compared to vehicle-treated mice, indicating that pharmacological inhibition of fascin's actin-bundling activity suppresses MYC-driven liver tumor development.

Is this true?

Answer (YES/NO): YES